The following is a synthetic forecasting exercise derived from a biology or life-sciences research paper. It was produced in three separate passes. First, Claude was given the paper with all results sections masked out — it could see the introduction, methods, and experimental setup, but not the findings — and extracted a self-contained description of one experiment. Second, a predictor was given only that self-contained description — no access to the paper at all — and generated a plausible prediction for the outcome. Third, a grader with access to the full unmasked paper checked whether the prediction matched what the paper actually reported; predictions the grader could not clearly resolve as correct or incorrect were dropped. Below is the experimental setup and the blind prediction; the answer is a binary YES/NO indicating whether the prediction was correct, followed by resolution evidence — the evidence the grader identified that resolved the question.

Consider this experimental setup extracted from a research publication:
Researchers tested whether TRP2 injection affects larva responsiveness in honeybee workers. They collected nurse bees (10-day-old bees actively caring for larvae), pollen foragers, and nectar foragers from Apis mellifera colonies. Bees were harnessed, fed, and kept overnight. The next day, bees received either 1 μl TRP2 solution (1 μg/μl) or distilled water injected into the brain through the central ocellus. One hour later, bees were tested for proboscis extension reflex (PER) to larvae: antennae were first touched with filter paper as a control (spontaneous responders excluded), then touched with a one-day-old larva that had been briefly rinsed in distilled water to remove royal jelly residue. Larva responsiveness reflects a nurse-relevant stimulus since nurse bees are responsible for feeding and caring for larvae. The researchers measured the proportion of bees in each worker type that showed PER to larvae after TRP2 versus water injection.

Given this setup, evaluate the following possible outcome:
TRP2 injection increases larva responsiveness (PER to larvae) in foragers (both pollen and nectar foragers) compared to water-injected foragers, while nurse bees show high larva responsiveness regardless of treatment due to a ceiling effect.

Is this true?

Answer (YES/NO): NO